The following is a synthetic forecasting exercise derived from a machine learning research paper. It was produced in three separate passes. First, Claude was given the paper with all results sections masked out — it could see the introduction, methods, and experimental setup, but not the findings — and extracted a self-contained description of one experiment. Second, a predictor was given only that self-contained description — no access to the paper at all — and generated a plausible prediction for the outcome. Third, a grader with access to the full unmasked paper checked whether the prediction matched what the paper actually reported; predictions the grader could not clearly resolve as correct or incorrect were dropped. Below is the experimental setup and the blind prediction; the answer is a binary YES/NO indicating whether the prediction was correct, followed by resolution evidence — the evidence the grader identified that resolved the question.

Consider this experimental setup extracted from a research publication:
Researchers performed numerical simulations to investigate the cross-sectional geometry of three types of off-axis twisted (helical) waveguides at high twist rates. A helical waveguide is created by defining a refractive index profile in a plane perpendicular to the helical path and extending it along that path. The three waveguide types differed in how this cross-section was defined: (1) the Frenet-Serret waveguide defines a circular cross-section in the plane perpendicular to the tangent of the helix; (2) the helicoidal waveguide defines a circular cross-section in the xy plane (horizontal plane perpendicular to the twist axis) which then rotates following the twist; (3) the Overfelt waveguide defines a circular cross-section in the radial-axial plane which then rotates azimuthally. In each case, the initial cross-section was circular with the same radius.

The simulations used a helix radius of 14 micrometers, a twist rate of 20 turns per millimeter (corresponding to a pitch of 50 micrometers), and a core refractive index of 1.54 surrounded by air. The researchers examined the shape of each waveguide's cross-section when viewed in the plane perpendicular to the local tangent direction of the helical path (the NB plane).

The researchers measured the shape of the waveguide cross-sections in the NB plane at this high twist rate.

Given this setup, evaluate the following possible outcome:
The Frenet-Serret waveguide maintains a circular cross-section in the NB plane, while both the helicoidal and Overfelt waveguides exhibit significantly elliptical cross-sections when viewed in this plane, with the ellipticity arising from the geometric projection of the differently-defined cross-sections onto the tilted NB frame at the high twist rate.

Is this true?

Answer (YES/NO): YES